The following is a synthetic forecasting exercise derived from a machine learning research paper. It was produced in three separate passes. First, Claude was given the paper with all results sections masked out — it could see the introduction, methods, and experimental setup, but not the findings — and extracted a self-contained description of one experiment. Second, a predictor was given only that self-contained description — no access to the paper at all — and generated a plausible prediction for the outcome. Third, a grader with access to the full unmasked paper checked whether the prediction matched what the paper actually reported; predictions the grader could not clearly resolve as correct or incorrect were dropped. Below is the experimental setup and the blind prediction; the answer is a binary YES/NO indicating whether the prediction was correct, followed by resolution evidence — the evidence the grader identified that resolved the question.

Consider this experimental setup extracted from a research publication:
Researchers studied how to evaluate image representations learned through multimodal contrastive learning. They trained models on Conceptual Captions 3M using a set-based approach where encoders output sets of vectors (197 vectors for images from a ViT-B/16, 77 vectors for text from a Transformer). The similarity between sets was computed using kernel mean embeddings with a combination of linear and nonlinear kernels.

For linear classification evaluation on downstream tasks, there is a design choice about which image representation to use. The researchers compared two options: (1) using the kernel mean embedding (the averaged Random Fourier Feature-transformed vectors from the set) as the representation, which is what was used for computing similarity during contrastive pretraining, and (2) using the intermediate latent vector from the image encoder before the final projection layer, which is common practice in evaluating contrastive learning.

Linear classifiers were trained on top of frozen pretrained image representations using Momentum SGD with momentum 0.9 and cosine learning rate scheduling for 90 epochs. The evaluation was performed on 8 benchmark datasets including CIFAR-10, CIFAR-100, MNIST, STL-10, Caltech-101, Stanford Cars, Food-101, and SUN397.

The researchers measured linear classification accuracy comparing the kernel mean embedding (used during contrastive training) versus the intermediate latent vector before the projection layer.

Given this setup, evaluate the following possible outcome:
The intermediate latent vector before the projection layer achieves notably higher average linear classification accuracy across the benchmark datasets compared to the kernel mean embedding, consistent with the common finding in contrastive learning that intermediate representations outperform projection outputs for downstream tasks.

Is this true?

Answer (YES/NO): YES